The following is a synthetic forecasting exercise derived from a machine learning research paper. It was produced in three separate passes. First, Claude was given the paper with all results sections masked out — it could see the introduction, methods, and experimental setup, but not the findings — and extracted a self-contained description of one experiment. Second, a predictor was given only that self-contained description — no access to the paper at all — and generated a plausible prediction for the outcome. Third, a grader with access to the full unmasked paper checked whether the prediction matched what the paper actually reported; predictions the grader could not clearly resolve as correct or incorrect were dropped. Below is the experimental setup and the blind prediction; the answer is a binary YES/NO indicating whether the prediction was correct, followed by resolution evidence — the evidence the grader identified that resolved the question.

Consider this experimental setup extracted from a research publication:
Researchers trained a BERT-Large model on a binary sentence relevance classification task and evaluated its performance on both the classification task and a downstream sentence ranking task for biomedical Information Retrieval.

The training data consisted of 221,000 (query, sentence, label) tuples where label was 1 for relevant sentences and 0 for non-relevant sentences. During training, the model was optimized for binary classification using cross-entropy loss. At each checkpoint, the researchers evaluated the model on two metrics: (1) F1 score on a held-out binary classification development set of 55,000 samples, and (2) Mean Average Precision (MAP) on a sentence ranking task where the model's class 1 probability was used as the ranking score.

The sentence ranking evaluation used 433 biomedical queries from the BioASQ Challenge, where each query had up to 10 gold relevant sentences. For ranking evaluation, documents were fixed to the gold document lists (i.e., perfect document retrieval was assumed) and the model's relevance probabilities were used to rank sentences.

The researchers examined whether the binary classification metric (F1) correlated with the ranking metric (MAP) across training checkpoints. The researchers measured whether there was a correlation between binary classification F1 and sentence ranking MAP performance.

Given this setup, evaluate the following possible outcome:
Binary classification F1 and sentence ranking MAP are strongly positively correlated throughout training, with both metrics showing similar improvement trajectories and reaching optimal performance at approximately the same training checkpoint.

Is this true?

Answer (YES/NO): NO